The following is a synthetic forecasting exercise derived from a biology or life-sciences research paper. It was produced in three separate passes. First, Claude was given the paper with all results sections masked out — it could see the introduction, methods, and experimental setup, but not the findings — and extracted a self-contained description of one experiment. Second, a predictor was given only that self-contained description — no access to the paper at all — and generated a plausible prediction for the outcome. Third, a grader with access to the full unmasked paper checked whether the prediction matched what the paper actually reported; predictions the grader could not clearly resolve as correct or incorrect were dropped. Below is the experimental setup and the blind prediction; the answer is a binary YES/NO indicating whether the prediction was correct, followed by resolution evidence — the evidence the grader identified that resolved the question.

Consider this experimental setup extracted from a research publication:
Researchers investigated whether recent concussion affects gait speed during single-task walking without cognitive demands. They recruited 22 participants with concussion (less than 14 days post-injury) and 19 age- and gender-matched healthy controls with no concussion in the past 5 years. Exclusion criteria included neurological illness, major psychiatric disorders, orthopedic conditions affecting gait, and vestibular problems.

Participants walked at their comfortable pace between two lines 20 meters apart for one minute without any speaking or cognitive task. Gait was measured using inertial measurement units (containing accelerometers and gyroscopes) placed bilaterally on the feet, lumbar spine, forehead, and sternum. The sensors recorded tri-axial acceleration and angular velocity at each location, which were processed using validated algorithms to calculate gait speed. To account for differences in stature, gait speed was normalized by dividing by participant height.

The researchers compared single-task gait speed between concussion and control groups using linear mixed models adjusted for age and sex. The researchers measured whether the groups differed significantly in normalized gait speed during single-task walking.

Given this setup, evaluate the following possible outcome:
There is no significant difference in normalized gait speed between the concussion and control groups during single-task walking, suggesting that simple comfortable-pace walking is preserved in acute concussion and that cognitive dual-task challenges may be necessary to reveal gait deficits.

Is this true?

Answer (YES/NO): NO